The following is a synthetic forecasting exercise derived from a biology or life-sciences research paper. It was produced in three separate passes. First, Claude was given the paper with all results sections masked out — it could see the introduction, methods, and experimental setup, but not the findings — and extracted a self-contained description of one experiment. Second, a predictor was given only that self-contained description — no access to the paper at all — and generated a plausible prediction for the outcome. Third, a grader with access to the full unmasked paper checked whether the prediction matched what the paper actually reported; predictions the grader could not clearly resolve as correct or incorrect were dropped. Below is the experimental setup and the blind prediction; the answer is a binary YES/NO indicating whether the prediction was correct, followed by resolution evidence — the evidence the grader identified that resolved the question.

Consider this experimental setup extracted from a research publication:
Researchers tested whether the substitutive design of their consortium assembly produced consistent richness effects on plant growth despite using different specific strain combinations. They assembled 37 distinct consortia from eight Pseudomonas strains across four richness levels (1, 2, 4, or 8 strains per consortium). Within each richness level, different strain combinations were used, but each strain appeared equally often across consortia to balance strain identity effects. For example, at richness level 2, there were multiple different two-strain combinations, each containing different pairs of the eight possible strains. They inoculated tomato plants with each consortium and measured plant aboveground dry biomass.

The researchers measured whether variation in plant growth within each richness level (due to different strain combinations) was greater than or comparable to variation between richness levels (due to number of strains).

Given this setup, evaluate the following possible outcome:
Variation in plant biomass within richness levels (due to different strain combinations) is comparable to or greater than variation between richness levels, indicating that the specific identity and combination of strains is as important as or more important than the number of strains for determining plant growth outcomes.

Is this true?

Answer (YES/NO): NO